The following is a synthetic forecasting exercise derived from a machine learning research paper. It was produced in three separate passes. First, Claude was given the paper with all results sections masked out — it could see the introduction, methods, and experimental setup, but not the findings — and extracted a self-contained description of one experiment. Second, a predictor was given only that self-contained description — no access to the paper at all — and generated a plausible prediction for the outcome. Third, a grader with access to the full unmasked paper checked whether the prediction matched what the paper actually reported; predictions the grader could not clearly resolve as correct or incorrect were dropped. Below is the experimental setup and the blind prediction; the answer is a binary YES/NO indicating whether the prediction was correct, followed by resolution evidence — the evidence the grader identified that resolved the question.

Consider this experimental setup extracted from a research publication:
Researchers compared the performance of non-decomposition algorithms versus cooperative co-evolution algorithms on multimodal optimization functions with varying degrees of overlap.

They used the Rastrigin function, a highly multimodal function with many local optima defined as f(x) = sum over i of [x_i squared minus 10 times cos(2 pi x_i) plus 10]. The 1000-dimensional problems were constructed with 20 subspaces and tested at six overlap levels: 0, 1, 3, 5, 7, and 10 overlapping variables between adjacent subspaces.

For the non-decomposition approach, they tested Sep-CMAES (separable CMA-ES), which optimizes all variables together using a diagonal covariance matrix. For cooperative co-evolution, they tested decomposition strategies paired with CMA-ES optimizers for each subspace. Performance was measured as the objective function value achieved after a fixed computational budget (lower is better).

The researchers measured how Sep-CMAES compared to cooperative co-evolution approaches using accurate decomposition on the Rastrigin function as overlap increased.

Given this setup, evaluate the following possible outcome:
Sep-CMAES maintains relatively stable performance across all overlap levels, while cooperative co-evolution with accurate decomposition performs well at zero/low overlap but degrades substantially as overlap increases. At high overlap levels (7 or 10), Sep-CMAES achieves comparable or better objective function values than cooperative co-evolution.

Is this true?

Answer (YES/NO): YES